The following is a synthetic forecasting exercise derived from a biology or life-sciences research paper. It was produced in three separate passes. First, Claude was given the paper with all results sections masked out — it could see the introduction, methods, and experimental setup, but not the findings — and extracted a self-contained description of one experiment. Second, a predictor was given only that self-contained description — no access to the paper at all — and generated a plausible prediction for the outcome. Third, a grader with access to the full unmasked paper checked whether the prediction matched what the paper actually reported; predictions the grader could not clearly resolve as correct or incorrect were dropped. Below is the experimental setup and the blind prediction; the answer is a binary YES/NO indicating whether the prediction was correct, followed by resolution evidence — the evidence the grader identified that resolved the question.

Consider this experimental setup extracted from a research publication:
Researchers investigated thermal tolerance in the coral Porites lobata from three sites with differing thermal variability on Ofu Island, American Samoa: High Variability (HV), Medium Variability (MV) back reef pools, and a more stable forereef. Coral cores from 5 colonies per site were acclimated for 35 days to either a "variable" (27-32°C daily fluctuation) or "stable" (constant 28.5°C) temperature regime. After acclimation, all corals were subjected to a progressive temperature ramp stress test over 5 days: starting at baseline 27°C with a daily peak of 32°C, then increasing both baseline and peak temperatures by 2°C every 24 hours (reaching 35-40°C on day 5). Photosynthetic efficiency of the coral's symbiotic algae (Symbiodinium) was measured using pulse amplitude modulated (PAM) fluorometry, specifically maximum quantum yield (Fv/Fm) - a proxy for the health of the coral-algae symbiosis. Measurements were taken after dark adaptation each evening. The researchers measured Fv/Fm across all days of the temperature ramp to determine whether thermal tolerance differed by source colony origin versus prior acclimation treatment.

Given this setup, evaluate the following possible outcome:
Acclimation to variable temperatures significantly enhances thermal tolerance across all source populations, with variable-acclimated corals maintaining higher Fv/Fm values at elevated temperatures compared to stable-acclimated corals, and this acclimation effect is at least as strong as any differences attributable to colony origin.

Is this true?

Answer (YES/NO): NO